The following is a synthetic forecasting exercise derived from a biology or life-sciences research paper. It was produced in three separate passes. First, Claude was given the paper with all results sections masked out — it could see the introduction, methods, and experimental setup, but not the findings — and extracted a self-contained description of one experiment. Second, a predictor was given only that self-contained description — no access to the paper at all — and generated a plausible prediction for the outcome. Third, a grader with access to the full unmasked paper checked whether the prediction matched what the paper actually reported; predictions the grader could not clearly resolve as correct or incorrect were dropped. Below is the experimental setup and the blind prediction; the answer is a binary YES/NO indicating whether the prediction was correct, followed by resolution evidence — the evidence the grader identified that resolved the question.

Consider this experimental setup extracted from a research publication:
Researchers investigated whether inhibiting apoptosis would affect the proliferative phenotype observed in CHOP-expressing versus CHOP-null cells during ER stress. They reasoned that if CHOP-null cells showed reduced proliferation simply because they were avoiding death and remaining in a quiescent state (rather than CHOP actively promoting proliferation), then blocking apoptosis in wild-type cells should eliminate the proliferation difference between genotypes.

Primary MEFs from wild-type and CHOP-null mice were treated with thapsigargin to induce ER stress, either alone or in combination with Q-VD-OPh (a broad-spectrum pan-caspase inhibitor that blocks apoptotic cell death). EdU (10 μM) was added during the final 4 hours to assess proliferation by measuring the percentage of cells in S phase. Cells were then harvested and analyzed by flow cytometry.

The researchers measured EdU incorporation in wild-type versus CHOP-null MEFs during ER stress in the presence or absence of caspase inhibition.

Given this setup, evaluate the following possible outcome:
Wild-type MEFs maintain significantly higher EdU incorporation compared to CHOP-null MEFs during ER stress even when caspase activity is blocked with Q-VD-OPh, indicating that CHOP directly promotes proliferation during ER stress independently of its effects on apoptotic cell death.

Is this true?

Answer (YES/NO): YES